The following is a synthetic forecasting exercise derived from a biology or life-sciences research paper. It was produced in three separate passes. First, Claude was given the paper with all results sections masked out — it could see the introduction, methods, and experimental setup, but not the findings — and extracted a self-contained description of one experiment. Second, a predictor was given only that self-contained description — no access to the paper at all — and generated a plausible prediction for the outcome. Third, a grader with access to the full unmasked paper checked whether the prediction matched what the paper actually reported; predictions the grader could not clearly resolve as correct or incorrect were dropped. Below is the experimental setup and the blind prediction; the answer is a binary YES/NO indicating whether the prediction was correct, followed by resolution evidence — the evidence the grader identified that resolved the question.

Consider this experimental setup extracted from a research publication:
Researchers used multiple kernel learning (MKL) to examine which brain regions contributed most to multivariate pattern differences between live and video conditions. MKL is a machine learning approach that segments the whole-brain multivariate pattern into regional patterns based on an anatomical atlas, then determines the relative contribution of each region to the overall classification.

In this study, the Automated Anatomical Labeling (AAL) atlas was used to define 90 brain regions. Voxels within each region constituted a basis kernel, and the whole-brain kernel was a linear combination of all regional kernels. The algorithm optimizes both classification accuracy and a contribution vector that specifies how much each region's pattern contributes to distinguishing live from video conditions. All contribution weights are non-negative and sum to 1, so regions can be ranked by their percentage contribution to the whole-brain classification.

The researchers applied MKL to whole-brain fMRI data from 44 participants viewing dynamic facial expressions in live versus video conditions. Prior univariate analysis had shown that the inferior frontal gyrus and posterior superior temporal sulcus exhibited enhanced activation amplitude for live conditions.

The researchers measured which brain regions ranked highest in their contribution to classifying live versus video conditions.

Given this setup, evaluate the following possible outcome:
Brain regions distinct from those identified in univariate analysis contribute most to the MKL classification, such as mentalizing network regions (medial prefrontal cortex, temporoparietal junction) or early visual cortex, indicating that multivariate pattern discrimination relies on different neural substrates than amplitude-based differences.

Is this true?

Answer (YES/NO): YES